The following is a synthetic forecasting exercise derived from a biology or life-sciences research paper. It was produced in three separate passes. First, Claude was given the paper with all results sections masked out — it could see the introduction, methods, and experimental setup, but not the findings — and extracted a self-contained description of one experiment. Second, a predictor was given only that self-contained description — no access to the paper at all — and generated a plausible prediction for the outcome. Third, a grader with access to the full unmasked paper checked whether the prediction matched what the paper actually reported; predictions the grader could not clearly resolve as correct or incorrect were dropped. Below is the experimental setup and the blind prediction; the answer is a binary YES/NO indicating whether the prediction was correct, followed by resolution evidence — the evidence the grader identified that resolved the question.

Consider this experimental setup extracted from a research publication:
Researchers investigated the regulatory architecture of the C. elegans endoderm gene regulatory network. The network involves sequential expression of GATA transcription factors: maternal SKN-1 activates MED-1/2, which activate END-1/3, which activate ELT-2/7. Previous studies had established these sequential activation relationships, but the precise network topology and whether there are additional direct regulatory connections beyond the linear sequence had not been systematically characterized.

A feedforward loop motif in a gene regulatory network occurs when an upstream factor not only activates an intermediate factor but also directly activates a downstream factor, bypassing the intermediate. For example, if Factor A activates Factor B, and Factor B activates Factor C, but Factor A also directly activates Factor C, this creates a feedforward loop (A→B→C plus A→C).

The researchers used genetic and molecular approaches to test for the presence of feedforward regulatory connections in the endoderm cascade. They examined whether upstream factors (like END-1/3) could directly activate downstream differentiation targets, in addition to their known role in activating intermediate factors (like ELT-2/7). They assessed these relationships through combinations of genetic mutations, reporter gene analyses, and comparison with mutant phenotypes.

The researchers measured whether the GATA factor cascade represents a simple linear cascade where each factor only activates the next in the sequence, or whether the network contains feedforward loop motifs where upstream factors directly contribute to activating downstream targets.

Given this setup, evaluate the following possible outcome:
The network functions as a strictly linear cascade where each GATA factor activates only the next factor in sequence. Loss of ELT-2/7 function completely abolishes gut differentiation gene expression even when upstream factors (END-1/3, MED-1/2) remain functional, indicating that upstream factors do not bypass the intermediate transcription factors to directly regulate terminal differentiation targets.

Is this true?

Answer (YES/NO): NO